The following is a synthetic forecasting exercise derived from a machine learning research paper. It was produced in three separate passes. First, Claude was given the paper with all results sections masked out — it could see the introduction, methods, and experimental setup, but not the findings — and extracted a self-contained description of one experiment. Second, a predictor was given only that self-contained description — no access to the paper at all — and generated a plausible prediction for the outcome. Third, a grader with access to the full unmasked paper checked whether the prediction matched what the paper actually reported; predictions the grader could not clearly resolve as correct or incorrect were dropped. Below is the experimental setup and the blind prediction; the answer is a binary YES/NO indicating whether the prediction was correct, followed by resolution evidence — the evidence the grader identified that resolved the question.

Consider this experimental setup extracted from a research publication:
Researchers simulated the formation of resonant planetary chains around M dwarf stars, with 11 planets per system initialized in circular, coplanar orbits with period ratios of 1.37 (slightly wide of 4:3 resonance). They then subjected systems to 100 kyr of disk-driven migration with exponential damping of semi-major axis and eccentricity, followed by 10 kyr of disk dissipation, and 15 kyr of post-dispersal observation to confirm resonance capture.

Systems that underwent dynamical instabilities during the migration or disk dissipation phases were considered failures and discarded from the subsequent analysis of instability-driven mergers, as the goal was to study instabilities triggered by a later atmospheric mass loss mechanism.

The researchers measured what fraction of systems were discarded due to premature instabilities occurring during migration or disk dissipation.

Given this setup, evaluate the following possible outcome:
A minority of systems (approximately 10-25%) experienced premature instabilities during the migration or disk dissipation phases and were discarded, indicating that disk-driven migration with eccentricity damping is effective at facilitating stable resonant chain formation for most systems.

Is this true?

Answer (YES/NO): NO